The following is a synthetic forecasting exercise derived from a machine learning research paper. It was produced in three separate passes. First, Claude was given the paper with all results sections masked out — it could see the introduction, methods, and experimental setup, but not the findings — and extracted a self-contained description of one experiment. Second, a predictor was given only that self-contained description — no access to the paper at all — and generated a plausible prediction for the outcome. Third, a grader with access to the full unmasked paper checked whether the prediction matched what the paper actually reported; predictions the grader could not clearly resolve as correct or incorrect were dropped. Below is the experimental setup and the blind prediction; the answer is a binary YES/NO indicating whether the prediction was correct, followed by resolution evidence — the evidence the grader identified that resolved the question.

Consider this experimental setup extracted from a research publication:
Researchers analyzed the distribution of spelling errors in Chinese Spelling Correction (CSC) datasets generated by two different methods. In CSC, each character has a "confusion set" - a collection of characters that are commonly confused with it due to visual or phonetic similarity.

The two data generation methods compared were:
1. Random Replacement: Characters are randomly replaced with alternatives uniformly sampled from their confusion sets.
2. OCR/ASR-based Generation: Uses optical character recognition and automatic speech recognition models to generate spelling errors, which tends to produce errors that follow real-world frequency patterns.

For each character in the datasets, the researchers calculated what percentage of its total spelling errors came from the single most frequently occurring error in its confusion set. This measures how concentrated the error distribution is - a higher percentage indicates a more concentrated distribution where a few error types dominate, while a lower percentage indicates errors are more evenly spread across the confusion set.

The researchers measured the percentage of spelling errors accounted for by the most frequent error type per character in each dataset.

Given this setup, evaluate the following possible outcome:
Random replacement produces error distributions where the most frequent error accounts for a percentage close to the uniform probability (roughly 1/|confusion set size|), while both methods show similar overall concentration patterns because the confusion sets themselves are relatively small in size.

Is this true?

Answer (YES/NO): NO